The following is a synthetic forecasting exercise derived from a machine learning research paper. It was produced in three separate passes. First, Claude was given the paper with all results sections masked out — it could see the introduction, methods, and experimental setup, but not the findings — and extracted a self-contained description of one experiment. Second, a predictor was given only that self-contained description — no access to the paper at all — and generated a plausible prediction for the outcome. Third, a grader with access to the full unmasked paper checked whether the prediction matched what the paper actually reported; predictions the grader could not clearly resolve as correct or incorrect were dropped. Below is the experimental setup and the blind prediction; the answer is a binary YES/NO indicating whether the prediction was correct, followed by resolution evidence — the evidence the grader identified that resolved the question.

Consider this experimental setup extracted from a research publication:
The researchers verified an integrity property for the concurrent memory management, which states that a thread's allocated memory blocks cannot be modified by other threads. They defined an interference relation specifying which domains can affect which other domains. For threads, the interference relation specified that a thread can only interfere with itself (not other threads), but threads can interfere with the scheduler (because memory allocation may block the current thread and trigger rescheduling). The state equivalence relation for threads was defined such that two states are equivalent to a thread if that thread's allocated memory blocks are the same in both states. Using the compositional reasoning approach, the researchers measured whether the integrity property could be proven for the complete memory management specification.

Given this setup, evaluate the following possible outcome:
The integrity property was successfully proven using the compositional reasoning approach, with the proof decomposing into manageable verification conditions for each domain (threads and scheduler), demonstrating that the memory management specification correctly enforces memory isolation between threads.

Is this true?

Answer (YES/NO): YES